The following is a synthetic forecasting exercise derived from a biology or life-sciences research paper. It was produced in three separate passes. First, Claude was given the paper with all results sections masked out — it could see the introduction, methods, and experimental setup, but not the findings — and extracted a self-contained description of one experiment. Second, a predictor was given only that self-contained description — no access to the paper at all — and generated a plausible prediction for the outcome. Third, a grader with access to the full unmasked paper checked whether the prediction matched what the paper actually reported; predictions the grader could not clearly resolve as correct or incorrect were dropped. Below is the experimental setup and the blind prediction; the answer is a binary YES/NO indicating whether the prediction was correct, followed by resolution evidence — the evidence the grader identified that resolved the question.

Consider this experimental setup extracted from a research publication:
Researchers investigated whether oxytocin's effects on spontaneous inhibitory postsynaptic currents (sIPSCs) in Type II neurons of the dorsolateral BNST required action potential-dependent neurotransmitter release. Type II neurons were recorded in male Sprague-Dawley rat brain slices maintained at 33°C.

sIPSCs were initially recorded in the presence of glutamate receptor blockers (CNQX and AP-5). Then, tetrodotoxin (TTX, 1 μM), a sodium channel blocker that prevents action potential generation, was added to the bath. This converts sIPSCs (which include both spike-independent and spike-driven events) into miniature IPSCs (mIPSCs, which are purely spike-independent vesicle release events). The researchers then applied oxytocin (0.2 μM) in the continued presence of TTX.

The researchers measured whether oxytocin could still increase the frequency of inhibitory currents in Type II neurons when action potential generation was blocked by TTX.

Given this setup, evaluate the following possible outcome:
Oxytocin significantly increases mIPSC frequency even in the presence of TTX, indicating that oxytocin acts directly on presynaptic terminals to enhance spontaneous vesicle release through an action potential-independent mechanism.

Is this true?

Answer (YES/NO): NO